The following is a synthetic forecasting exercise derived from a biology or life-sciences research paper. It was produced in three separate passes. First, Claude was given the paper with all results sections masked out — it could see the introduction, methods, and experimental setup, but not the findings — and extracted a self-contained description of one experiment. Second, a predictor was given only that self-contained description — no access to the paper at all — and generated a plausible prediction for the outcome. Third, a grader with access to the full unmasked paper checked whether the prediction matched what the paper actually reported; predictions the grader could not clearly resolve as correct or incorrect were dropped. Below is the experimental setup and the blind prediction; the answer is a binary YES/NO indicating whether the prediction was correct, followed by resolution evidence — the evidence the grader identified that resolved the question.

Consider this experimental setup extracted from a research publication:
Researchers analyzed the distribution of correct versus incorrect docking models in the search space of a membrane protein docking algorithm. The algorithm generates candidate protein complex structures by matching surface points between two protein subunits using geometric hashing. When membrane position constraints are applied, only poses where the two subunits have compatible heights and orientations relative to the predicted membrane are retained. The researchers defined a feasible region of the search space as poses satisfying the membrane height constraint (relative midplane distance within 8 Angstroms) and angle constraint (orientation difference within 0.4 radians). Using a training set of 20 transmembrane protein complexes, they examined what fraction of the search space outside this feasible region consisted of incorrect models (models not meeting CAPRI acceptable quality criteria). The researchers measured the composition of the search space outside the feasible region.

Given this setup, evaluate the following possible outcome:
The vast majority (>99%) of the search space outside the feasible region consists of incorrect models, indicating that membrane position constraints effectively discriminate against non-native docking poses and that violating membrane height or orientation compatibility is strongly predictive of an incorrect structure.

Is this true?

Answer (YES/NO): YES